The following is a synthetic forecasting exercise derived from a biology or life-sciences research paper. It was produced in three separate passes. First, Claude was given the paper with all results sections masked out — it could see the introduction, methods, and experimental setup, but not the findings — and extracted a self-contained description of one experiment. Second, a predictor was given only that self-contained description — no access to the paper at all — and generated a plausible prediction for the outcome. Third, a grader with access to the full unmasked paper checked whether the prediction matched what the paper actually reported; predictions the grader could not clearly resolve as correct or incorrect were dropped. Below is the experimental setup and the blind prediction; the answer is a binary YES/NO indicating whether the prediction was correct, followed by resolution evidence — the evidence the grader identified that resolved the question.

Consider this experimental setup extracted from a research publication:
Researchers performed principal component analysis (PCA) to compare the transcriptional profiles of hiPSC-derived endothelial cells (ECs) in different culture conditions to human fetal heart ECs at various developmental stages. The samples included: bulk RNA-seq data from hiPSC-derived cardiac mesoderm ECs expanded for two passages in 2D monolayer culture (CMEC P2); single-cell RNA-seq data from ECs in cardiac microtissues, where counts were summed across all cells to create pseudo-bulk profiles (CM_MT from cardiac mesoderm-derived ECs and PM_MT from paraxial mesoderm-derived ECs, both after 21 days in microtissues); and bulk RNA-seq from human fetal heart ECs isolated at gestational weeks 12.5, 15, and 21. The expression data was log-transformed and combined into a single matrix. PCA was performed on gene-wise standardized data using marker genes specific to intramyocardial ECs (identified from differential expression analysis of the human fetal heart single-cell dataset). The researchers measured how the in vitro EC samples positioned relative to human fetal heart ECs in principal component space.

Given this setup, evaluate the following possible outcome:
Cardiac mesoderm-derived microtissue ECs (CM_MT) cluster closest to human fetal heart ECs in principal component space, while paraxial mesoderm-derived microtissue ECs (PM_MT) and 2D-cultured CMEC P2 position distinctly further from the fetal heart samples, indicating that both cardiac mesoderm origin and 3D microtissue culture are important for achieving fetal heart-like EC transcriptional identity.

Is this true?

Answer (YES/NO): NO